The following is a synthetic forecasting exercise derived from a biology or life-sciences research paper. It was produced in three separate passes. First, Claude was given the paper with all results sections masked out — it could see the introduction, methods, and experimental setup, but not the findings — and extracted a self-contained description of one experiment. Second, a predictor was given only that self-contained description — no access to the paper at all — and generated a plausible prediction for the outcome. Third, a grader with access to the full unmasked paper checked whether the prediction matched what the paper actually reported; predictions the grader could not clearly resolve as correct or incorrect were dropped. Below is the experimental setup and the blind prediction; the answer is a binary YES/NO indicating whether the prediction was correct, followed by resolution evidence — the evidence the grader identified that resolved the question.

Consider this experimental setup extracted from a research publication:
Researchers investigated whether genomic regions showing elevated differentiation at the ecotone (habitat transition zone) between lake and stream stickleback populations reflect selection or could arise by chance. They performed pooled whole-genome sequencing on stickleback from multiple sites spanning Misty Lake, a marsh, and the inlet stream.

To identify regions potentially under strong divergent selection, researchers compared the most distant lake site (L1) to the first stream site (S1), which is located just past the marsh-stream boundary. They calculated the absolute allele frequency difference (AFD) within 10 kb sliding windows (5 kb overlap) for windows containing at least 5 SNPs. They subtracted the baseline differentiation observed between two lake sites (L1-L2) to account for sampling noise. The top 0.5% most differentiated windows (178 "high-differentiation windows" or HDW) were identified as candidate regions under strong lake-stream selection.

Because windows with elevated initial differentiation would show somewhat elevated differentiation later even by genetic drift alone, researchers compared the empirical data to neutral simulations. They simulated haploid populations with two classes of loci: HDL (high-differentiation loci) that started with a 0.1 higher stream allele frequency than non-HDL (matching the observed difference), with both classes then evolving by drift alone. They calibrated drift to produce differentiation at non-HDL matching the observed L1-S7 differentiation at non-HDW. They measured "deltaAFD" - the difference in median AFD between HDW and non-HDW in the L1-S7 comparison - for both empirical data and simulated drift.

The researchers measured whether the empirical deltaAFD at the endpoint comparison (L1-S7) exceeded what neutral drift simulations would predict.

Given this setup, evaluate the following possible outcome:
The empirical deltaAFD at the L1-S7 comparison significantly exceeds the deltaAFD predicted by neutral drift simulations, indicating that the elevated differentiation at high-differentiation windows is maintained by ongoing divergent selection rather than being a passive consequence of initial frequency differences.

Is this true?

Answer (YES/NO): YES